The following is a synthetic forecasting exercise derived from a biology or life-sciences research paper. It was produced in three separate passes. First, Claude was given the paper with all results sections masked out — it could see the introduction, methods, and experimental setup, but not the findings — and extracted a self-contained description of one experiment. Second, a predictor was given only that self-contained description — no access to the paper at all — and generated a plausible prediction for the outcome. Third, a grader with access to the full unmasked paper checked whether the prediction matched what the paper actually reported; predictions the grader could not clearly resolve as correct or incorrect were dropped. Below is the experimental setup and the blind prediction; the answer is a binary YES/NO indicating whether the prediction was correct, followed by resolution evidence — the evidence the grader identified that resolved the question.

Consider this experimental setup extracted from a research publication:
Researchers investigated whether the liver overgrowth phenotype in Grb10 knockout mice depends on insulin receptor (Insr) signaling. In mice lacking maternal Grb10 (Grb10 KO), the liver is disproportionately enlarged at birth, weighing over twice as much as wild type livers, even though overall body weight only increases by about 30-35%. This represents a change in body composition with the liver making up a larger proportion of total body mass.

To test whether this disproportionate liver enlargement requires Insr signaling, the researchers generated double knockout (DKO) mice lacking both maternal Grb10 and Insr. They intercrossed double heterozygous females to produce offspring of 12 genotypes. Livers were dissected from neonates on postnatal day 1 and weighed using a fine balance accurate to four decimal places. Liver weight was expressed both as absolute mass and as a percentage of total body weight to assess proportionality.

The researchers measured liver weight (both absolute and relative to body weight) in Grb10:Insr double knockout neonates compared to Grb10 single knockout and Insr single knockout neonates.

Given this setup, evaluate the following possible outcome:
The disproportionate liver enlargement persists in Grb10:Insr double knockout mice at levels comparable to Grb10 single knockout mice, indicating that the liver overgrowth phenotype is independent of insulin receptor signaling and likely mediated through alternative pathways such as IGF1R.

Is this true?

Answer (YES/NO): NO